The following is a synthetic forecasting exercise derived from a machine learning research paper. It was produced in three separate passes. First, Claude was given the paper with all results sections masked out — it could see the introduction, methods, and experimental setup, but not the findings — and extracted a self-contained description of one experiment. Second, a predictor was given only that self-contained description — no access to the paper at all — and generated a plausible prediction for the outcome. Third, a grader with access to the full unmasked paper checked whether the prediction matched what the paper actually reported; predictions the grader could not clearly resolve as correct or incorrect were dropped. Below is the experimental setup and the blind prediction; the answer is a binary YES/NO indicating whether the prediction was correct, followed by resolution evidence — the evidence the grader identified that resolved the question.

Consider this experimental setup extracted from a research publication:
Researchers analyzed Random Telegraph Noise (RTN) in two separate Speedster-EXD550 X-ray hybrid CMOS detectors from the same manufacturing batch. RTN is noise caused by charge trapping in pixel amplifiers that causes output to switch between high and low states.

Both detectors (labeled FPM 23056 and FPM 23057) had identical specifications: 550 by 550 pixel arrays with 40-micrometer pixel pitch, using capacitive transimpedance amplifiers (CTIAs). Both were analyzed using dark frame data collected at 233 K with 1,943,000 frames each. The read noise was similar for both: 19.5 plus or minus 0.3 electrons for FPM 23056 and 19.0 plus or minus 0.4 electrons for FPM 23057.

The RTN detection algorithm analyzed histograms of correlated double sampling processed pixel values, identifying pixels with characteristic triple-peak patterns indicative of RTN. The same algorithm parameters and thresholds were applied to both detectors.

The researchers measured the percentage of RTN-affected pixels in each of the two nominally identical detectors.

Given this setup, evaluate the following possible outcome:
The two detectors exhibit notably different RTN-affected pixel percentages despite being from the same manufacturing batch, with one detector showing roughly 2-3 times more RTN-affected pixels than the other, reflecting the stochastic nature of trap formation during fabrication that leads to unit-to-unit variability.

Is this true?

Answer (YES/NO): NO